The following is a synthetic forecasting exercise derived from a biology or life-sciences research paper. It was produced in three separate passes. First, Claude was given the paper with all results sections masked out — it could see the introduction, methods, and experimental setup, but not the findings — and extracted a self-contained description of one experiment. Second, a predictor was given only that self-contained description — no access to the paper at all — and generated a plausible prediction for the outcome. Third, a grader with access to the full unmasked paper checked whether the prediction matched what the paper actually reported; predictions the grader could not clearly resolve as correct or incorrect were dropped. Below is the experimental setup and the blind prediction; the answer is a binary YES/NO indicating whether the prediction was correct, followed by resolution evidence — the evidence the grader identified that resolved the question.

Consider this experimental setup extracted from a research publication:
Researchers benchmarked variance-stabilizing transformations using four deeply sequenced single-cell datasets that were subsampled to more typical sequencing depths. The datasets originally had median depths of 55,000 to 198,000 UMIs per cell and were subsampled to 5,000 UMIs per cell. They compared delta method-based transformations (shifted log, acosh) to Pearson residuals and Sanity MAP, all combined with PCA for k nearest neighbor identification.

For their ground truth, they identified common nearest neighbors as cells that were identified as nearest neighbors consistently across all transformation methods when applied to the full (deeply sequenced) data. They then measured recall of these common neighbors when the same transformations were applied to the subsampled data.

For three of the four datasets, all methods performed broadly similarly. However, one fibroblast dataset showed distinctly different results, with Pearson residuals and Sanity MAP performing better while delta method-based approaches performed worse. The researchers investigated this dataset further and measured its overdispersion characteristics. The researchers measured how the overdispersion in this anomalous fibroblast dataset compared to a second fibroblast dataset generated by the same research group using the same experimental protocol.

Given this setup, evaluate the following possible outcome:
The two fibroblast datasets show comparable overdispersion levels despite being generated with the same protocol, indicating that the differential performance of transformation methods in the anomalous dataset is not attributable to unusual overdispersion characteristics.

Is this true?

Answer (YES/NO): NO